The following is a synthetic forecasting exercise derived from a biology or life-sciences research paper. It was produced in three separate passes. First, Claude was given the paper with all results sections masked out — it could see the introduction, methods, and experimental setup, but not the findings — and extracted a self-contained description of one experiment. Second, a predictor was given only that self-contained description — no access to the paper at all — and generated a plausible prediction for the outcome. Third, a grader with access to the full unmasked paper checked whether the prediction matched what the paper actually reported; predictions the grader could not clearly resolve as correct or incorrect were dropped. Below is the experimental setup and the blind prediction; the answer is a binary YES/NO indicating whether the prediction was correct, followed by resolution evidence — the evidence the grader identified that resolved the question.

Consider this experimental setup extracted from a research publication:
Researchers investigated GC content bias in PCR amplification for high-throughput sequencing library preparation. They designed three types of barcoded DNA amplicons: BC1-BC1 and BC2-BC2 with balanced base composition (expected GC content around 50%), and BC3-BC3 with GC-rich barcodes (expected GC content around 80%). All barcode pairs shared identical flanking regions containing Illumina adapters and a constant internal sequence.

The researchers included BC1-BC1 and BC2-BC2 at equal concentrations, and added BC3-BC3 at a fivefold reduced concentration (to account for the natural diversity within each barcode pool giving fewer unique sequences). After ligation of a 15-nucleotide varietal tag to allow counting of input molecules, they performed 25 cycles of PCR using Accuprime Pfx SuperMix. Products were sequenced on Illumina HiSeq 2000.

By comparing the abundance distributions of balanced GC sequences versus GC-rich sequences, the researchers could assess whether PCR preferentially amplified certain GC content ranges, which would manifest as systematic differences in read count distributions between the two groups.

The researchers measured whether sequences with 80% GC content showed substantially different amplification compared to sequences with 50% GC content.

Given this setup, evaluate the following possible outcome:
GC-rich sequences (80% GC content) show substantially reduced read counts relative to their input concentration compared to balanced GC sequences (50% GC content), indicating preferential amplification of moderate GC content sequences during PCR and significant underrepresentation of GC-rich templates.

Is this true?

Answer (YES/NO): NO